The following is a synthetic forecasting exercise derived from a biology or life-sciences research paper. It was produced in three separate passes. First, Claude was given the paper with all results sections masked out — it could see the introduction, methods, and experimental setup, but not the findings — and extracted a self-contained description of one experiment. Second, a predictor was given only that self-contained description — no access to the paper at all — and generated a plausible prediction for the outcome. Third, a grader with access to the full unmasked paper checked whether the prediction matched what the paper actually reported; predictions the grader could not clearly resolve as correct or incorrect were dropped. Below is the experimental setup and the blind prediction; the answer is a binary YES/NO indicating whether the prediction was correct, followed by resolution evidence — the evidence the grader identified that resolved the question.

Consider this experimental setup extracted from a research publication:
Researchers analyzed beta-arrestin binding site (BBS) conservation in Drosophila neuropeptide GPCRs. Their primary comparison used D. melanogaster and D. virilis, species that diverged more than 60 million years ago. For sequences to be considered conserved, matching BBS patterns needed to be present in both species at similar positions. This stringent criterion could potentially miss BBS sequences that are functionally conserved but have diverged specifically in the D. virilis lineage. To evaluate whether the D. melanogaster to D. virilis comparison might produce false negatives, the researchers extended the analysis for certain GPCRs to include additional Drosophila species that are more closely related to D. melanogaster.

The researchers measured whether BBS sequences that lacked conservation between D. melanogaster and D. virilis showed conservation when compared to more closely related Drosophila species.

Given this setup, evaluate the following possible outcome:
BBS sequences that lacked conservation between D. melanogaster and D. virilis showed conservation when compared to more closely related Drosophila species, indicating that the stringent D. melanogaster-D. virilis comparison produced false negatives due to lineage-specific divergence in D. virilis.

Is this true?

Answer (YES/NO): YES